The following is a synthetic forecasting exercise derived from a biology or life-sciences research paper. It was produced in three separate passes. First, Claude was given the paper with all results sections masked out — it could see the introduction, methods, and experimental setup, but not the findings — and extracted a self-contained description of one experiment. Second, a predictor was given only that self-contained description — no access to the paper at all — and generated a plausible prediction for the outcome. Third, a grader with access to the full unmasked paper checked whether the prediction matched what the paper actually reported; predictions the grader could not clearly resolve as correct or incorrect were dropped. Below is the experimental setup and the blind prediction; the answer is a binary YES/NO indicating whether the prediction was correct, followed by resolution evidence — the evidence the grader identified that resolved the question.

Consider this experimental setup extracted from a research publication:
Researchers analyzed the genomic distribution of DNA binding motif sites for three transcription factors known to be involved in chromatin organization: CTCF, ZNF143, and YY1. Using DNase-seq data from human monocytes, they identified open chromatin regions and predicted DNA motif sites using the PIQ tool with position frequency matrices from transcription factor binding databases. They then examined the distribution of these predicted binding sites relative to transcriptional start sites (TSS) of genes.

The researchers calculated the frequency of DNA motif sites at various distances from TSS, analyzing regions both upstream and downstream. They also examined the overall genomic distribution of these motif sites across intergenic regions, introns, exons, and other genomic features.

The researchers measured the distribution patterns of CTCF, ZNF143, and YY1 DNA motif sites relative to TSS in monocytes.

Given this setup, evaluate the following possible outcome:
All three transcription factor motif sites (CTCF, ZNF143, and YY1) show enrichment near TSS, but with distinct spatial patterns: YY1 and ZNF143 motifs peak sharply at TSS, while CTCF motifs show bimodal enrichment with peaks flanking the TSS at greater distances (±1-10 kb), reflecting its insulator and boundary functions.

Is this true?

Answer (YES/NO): NO